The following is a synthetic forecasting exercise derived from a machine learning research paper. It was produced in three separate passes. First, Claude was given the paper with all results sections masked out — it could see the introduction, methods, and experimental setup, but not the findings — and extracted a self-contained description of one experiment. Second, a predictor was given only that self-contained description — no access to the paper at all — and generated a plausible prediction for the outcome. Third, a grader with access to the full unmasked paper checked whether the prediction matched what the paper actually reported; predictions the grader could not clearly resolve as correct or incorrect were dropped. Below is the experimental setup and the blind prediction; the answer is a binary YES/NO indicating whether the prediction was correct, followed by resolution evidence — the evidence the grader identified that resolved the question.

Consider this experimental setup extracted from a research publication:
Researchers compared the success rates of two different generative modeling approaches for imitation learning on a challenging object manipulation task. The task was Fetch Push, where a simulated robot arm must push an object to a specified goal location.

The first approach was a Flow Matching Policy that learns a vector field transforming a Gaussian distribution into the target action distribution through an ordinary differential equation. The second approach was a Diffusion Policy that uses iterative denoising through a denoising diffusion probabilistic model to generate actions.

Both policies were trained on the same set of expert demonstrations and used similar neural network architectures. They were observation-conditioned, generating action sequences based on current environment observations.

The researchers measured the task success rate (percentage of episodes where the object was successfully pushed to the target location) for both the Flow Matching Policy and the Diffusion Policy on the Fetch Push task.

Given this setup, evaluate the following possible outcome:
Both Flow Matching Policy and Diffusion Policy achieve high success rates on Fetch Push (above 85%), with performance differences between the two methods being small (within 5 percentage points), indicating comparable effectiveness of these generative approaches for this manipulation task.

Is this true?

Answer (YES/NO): NO